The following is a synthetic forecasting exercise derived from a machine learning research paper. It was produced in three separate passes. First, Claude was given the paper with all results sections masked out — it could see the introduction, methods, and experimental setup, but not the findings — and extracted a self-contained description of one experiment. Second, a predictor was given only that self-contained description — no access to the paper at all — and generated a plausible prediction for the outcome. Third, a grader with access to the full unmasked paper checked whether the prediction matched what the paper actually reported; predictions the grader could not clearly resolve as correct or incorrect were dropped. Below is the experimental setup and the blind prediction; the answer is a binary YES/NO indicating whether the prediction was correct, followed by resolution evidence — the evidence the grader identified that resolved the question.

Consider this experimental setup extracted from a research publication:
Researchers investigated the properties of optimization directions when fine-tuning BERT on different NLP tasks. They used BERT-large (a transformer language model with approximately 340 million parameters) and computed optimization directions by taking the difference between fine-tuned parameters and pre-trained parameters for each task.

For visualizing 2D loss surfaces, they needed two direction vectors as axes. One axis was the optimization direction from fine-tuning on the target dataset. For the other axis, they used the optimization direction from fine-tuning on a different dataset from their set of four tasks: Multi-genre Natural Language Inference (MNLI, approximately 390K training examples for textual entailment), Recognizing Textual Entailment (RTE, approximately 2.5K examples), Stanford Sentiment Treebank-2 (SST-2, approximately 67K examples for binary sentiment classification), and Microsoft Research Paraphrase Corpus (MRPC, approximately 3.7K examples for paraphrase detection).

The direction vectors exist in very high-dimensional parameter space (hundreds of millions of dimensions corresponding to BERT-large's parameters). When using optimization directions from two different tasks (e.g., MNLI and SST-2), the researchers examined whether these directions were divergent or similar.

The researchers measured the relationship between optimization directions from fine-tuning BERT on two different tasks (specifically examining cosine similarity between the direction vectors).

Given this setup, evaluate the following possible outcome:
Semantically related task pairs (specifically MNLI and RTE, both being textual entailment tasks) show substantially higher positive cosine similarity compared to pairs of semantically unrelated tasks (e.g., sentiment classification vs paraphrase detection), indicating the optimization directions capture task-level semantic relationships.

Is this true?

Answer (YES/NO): NO